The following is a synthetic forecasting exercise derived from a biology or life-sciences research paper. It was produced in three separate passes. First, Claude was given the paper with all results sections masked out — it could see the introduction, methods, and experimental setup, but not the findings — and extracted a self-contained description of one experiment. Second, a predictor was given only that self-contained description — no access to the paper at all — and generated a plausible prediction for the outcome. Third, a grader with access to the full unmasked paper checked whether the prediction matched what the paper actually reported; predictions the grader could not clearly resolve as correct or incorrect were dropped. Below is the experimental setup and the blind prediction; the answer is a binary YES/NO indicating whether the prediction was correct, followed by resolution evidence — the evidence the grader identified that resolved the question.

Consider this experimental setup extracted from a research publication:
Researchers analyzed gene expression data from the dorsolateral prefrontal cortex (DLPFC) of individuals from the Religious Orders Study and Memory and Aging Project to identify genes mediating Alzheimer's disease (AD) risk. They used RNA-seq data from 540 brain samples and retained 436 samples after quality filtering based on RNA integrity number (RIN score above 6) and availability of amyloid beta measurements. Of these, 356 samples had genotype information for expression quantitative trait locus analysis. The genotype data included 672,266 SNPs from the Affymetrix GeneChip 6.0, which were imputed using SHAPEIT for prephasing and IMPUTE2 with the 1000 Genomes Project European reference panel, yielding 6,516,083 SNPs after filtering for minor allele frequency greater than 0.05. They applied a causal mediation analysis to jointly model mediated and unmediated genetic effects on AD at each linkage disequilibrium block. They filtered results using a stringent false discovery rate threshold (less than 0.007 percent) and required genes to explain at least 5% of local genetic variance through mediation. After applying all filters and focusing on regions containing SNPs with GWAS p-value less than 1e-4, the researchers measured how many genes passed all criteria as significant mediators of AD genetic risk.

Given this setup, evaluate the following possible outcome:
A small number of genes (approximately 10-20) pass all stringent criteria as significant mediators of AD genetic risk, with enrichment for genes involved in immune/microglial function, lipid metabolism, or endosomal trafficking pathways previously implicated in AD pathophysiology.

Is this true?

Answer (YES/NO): NO